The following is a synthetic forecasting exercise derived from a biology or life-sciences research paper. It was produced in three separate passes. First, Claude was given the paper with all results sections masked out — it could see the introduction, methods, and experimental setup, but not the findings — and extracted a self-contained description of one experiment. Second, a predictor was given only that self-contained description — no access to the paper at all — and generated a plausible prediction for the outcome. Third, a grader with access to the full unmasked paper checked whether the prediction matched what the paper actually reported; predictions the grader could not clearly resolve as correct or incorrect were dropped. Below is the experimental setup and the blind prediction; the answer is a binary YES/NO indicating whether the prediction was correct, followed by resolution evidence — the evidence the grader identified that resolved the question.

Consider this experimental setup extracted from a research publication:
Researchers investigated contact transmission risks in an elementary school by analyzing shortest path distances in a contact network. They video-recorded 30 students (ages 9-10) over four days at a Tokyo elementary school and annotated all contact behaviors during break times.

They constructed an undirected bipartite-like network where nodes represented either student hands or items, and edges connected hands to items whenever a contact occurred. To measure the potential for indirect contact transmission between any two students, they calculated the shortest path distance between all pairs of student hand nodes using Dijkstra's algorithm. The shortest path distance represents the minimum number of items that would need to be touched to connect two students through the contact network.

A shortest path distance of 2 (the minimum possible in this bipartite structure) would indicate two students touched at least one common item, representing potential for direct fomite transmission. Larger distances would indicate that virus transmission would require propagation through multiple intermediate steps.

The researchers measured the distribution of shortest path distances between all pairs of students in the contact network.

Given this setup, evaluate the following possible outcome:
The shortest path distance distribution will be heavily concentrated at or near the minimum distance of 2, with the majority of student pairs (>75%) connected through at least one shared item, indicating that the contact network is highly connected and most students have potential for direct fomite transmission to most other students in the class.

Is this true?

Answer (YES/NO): NO